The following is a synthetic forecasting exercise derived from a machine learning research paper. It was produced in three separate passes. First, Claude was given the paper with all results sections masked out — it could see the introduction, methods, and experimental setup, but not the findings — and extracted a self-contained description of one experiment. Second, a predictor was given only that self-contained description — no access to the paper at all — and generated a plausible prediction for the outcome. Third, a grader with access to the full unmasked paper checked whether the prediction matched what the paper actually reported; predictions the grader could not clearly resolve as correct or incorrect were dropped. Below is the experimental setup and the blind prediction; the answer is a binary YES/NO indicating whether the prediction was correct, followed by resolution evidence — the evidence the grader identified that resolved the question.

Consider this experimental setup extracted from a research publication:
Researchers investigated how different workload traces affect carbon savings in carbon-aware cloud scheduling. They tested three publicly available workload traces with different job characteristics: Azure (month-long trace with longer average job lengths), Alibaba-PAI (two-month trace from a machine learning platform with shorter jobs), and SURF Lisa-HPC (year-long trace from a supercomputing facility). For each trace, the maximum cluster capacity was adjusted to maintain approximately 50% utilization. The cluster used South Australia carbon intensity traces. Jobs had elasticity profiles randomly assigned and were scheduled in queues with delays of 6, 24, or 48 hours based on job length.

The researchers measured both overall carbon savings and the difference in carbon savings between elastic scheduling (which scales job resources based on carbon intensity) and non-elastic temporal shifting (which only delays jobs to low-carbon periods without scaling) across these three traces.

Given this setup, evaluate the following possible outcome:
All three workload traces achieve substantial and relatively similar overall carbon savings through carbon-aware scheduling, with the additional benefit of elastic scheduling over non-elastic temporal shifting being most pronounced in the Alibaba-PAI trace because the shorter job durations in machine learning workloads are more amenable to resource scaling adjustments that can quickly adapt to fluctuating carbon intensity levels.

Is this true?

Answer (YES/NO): NO